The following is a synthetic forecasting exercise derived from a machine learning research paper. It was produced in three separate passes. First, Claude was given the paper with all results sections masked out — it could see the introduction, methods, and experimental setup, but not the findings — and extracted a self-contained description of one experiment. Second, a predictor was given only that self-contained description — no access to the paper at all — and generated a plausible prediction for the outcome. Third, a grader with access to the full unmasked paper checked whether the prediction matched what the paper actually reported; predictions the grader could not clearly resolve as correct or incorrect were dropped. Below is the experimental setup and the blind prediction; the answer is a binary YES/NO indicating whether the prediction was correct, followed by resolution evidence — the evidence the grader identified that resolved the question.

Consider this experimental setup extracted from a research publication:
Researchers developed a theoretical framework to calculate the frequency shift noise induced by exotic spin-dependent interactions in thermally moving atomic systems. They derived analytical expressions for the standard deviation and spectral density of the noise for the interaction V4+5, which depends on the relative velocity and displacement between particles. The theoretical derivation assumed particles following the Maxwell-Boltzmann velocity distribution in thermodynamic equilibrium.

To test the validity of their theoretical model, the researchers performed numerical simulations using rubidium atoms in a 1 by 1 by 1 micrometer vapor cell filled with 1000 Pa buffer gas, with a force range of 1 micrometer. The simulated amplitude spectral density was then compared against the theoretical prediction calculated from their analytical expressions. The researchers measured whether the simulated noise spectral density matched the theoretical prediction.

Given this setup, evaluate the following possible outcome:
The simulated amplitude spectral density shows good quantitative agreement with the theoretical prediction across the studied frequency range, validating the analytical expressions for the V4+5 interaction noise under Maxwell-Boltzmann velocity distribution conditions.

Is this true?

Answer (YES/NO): YES